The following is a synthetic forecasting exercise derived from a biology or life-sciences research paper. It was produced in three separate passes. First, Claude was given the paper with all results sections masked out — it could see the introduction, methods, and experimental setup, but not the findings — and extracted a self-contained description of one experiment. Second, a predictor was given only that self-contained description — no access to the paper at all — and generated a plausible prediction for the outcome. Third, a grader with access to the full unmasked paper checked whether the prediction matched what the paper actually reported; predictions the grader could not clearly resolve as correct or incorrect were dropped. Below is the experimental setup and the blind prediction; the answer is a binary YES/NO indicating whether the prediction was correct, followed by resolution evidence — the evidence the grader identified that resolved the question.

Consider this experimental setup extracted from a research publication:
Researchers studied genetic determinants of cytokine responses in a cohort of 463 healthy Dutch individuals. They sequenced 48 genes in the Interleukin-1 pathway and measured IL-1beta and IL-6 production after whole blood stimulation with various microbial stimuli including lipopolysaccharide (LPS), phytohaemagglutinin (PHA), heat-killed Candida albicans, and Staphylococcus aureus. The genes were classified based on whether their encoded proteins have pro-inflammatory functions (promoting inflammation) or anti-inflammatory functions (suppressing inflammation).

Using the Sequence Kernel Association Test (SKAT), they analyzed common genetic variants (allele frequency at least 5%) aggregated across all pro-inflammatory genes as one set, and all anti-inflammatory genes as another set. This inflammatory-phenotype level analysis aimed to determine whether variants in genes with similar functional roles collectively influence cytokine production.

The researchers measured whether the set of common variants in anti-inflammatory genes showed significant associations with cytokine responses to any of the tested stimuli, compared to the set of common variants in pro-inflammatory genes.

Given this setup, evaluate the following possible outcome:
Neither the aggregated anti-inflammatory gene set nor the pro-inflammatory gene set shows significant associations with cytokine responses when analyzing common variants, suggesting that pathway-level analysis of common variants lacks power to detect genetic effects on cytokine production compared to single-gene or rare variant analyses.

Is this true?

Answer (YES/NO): NO